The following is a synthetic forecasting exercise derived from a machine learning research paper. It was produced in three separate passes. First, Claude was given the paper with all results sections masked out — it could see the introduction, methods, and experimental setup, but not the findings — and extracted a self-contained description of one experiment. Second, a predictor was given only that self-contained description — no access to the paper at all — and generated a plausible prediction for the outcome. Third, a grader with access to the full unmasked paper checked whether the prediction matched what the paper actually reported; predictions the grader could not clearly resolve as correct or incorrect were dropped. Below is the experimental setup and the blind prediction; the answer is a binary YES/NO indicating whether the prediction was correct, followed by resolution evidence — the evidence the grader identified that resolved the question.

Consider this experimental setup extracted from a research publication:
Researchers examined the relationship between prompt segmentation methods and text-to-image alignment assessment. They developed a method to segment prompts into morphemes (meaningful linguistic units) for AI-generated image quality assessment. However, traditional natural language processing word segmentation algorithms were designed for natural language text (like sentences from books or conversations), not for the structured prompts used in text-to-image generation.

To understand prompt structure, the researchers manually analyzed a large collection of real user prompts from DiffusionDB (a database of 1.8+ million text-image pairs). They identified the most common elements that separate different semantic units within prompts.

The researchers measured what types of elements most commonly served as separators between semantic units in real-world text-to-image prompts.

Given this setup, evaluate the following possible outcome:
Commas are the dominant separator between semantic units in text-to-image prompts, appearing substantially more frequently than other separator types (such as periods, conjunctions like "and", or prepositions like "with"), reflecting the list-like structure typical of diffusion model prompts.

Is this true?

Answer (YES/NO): NO